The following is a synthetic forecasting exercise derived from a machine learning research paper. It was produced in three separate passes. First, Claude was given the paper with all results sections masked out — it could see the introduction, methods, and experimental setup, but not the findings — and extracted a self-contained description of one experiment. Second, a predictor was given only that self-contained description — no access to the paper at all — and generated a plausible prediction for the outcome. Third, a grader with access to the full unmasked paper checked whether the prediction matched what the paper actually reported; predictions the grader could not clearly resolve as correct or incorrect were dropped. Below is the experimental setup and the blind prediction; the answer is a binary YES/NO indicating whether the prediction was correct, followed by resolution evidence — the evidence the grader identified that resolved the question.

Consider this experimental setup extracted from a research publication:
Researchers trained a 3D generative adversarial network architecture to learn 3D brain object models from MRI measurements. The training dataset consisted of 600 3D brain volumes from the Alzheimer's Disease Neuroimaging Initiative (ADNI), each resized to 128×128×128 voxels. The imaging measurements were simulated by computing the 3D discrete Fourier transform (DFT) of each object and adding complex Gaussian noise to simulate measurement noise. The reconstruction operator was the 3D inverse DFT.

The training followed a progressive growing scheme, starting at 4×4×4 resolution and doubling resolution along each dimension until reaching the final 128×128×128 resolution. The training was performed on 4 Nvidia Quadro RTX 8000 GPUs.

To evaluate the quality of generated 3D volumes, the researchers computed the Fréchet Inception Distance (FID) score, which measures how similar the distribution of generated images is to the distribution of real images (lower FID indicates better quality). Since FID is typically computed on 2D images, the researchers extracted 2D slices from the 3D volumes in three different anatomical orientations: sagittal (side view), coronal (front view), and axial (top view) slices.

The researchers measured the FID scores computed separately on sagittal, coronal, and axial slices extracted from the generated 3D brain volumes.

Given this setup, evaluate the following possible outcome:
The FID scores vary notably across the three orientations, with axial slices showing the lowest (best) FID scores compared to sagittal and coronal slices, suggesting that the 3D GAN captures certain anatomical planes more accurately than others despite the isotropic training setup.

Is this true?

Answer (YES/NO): NO